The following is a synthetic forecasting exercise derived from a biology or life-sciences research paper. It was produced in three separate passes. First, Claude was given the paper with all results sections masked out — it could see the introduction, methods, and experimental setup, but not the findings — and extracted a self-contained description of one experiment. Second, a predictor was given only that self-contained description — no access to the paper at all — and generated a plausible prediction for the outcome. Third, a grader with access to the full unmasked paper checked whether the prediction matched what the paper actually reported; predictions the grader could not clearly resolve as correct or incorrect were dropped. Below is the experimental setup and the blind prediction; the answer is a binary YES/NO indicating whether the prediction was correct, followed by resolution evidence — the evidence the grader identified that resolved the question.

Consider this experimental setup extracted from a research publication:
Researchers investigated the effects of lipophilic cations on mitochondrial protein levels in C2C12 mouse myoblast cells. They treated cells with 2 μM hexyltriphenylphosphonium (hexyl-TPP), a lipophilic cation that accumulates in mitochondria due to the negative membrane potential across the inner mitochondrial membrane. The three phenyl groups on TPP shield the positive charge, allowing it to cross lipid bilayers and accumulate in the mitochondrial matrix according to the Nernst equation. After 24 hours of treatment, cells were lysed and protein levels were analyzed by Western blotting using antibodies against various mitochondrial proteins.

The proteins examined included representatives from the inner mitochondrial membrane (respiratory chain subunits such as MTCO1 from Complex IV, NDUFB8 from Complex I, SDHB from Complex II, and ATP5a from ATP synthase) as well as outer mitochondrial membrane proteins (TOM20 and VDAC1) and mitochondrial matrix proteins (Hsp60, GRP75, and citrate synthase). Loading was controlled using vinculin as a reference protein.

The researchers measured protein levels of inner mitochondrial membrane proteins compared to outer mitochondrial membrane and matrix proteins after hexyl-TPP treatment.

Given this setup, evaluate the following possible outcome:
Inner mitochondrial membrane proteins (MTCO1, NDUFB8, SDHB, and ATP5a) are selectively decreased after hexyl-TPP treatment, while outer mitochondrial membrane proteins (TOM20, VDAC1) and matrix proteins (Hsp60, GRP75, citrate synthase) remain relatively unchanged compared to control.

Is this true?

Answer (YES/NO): NO